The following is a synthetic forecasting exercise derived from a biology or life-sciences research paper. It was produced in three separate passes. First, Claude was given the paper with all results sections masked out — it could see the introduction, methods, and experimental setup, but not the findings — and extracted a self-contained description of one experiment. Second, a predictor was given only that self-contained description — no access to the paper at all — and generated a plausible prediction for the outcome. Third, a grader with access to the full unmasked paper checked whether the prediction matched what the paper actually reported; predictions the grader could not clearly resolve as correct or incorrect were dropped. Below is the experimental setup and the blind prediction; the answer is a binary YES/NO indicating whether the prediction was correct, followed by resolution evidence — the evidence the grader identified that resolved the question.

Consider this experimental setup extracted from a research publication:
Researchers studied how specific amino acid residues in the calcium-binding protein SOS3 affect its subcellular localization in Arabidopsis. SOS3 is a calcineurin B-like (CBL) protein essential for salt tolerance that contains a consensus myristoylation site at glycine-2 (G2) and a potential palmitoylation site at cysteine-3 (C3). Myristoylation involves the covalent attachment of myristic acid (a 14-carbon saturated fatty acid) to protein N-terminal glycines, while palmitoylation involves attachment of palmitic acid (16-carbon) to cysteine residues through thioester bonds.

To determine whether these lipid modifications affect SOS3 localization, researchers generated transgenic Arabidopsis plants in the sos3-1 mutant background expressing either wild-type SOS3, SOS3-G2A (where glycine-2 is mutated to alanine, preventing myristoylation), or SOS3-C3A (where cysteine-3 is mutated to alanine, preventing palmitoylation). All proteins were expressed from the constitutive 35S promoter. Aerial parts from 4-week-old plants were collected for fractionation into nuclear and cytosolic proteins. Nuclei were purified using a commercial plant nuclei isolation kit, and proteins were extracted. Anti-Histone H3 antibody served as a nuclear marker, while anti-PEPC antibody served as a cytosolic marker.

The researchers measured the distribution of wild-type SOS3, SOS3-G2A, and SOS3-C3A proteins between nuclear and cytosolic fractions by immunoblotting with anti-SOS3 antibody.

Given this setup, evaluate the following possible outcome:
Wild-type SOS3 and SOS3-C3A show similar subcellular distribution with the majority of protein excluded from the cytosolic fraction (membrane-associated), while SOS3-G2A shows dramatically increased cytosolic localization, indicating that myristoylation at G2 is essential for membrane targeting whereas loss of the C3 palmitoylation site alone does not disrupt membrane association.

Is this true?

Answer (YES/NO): NO